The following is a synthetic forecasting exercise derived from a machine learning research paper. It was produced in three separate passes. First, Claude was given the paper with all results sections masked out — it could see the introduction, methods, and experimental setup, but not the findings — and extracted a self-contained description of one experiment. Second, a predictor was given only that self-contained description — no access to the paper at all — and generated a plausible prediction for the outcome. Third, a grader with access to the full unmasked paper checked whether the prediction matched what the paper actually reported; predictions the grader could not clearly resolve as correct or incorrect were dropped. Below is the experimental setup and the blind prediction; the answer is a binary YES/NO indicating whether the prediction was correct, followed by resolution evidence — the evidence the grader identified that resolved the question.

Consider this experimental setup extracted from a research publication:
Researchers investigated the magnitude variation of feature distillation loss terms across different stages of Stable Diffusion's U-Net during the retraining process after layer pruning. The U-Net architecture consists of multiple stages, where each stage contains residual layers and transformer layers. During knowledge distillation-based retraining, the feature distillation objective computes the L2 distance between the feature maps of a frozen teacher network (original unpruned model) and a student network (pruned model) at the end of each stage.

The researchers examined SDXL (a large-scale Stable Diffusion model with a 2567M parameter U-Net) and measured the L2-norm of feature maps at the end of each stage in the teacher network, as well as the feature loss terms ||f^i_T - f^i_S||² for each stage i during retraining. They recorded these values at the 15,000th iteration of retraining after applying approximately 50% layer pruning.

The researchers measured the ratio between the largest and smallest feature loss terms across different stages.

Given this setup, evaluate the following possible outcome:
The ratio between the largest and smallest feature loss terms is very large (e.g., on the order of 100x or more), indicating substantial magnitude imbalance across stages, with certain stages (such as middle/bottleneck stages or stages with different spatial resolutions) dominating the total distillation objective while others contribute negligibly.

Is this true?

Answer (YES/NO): YES